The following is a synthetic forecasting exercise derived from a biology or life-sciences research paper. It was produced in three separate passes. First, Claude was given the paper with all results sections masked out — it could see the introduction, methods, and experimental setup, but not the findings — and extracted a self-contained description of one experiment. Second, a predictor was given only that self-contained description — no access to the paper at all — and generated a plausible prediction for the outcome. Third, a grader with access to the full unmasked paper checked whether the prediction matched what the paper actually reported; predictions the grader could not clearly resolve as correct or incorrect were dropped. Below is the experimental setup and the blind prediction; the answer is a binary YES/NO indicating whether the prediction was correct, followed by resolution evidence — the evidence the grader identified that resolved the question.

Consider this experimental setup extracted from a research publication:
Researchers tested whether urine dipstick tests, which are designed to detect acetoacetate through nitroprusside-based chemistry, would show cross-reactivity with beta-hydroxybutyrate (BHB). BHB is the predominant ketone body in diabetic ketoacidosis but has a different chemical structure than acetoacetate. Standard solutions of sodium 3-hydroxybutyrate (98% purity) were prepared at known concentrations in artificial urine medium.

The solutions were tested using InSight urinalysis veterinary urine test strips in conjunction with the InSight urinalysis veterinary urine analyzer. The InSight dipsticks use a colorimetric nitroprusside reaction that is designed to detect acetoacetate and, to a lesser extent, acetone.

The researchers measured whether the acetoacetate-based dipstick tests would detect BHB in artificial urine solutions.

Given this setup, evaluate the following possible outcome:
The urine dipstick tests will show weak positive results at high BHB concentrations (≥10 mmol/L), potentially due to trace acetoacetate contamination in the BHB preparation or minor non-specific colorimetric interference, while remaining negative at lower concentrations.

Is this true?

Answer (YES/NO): NO